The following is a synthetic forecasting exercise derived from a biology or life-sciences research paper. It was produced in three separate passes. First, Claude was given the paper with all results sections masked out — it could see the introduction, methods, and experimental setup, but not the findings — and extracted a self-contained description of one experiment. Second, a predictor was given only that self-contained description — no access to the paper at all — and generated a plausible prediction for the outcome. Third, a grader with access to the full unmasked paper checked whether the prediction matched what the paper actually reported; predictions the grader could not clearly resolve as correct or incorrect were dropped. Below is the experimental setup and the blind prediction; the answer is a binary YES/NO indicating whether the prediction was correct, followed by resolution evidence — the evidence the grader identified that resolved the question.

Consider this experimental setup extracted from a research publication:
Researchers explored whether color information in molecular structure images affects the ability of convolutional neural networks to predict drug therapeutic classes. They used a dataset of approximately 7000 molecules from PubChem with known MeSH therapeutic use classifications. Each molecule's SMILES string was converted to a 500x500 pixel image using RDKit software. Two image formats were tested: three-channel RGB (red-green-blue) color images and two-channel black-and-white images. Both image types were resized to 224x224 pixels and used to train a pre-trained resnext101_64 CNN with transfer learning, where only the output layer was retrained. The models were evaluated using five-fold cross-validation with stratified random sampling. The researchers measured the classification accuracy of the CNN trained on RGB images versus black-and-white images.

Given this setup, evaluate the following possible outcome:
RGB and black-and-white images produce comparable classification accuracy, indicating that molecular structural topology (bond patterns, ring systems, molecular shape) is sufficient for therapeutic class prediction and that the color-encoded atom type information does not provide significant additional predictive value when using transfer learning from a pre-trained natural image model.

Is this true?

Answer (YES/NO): NO